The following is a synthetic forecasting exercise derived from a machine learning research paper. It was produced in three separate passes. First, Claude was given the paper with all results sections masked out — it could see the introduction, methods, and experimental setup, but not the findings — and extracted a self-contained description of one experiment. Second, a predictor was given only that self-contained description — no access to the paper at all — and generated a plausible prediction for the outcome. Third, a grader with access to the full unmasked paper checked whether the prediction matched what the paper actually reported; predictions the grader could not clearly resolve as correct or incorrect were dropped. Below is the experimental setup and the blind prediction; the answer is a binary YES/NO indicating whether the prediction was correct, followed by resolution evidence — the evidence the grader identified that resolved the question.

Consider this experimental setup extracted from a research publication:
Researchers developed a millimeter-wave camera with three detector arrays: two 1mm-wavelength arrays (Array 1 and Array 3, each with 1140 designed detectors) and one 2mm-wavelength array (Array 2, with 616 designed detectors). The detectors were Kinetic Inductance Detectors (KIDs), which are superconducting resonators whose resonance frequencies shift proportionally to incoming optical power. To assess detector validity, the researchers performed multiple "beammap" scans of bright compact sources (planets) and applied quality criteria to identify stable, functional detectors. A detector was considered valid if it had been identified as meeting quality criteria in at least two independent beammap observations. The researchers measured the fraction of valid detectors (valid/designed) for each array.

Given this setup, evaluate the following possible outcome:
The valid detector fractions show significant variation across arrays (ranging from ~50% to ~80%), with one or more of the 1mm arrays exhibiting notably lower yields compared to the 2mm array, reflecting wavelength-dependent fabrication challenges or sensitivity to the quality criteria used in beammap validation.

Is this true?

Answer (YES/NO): NO